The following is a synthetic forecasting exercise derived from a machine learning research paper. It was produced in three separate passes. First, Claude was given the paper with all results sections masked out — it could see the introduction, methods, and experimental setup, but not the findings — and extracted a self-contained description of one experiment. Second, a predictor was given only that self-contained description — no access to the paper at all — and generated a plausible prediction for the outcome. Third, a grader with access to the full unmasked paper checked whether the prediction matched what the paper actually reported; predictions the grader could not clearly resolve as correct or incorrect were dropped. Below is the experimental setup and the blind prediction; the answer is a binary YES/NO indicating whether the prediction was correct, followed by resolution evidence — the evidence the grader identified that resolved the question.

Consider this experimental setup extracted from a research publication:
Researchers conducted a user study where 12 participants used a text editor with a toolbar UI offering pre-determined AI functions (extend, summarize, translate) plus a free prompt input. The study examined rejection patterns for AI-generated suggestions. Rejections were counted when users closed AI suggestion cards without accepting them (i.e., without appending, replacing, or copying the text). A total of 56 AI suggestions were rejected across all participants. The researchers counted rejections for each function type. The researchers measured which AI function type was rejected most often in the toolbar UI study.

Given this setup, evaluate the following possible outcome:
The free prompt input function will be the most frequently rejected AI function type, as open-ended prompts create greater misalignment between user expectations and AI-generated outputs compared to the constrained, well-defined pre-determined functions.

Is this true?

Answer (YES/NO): NO